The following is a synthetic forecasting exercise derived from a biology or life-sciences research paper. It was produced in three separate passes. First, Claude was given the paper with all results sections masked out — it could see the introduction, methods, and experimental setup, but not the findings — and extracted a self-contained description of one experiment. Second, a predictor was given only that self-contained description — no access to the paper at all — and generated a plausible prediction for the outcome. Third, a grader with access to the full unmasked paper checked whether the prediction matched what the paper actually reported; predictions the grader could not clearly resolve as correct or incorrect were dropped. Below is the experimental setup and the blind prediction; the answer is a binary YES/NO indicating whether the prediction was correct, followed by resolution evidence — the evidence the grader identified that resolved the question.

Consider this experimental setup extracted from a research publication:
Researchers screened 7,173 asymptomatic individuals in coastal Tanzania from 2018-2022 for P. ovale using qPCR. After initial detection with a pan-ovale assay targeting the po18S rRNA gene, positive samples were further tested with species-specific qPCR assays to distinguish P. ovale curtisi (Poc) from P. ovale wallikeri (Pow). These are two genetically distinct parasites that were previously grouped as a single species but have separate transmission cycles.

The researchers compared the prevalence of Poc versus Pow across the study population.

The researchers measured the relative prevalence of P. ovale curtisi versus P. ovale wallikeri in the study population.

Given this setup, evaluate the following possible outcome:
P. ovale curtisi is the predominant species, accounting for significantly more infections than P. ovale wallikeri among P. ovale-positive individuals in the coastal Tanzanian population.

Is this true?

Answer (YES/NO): NO